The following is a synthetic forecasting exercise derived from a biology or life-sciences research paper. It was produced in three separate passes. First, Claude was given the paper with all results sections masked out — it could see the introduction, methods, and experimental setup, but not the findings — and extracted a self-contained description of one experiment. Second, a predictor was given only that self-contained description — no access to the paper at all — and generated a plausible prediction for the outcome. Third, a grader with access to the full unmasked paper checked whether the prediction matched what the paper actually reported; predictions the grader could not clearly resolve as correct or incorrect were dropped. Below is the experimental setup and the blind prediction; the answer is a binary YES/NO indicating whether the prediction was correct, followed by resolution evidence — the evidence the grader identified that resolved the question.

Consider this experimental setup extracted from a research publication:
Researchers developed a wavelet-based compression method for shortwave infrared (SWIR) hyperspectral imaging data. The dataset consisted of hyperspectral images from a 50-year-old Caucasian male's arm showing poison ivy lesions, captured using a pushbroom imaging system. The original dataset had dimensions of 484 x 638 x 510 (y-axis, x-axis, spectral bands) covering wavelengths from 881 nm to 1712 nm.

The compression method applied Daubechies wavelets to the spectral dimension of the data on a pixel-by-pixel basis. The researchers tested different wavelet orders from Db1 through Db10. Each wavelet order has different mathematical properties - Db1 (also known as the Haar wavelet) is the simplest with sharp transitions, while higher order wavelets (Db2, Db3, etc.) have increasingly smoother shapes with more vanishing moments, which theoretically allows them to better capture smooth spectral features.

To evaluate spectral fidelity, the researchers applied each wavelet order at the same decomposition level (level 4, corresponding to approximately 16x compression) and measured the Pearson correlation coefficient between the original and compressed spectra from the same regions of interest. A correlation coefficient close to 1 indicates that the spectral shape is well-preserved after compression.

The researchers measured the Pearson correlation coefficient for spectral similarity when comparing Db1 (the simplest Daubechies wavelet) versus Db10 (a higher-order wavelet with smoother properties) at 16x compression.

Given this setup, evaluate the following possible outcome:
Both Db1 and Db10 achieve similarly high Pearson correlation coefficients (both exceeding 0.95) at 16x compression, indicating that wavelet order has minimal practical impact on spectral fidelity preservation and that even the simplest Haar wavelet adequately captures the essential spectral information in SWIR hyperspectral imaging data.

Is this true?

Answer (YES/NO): YES